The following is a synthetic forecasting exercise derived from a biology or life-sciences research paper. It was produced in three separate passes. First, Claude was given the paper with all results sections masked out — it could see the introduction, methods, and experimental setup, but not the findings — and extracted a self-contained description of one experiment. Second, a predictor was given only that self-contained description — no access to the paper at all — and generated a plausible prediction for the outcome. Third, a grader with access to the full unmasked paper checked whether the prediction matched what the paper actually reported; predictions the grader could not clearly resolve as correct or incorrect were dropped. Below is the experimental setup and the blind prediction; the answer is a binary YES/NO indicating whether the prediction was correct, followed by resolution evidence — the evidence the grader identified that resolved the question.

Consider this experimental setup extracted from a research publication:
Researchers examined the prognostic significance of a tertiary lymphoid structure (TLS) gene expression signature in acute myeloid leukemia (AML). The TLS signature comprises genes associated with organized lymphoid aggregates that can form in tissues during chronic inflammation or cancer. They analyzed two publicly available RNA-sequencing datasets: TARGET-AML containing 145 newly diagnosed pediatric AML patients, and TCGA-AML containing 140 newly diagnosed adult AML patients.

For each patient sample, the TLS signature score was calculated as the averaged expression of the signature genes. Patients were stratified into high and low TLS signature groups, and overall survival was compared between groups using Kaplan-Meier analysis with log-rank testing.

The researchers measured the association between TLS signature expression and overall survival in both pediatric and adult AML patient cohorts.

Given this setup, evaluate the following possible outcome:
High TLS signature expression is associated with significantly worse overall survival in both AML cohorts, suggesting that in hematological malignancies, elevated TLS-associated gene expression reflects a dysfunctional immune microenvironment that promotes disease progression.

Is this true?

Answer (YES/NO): NO